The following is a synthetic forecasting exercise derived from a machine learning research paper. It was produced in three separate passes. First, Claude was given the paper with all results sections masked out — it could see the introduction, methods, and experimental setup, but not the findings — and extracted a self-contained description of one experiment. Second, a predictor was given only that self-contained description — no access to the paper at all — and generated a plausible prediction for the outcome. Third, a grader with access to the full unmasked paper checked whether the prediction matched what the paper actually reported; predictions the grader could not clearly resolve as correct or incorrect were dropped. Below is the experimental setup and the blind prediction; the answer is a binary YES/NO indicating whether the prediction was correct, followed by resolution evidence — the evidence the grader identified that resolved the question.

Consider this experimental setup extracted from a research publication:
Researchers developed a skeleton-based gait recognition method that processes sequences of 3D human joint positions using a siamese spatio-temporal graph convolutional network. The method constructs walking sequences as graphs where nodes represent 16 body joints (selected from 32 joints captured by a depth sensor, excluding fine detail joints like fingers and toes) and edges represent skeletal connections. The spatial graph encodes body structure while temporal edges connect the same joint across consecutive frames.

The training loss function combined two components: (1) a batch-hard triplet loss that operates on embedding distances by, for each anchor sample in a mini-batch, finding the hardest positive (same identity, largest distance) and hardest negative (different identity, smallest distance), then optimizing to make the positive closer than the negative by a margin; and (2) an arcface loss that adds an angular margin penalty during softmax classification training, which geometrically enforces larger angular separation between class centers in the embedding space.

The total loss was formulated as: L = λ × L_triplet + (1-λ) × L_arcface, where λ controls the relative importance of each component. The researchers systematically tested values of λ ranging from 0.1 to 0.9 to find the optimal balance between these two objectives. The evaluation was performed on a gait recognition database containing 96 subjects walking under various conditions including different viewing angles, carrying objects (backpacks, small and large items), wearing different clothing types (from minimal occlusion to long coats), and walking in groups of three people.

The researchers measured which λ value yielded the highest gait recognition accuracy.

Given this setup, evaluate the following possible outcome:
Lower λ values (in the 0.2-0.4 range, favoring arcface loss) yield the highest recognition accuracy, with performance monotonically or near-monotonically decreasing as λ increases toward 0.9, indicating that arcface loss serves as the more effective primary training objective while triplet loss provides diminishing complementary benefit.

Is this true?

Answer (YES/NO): NO